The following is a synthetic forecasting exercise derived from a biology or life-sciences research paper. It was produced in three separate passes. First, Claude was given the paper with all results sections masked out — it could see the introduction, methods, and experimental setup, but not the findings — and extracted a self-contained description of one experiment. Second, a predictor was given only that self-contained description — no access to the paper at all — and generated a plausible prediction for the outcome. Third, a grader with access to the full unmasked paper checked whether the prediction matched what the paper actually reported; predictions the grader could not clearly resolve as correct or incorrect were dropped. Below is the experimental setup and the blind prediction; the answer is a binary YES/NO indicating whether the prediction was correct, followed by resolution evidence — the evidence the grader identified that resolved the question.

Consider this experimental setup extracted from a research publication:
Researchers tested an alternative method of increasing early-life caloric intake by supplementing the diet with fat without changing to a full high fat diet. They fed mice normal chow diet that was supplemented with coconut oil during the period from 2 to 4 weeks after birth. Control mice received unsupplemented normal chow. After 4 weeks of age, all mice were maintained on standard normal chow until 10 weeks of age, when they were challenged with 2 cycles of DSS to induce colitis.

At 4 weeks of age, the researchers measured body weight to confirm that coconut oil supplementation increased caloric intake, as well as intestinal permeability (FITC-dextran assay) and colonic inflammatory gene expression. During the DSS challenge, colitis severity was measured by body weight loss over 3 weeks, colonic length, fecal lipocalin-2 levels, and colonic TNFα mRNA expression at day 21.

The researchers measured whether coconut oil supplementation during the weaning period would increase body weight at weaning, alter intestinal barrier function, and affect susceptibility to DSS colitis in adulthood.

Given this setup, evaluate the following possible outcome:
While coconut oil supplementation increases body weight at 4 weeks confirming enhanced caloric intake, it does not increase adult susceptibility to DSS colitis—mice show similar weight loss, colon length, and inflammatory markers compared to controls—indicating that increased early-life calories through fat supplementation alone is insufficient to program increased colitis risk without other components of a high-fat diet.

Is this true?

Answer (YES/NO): NO